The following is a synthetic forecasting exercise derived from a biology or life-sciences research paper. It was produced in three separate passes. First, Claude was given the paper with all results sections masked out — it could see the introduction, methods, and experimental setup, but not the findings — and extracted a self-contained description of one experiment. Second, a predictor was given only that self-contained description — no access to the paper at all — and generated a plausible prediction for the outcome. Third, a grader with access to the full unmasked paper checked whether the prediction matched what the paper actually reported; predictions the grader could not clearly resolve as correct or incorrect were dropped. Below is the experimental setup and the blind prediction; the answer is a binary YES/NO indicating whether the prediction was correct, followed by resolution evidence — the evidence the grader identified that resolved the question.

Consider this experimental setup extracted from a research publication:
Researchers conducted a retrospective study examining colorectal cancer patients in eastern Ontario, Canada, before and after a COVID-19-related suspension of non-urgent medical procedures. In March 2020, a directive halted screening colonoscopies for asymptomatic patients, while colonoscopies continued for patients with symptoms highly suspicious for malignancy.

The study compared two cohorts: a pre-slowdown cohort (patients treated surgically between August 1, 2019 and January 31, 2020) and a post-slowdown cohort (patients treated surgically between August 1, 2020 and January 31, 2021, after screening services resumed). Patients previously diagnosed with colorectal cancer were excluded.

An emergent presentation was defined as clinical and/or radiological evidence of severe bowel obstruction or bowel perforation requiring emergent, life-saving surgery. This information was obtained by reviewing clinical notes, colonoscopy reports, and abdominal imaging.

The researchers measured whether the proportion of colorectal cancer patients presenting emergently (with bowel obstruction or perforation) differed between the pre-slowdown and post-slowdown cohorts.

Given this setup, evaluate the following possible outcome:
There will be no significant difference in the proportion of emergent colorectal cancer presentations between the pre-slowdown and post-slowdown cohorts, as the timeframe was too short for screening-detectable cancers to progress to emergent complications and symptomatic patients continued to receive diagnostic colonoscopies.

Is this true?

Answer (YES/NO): NO